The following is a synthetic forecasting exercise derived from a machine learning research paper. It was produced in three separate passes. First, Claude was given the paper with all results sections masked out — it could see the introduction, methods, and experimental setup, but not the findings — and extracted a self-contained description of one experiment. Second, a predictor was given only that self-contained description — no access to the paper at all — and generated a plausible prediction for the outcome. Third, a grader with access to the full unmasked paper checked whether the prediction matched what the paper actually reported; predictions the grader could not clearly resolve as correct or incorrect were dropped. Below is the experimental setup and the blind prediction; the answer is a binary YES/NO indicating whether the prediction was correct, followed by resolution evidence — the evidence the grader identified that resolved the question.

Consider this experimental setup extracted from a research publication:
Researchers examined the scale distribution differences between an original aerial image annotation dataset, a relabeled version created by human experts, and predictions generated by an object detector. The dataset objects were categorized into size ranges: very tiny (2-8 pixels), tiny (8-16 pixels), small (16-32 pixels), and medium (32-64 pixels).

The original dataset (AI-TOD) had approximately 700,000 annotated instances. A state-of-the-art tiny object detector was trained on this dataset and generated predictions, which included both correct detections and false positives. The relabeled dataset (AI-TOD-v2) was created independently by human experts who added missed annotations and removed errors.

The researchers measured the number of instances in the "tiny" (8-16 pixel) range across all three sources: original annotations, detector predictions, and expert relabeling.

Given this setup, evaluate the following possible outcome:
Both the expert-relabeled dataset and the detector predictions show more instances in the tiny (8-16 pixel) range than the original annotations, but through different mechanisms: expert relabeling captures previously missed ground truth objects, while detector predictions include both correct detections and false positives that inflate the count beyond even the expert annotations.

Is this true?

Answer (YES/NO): YES